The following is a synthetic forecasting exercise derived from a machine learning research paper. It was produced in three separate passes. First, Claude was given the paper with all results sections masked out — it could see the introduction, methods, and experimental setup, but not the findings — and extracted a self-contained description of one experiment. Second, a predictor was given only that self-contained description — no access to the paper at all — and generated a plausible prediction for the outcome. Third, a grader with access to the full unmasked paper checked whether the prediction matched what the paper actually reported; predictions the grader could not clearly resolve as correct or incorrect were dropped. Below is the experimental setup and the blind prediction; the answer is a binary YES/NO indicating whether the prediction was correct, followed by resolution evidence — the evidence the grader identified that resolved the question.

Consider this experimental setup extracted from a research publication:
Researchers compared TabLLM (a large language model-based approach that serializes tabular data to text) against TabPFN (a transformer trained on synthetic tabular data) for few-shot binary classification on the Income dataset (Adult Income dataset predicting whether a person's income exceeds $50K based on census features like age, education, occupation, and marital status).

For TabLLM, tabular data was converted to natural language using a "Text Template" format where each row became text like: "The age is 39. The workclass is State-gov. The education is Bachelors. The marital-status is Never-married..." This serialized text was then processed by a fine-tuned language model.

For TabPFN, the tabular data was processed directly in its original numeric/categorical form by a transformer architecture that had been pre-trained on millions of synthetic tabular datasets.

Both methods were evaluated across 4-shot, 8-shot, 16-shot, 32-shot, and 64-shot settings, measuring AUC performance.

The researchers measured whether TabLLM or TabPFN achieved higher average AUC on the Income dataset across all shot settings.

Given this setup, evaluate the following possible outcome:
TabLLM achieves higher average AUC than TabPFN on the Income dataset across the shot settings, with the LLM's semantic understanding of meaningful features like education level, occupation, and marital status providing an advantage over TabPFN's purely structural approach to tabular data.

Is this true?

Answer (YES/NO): YES